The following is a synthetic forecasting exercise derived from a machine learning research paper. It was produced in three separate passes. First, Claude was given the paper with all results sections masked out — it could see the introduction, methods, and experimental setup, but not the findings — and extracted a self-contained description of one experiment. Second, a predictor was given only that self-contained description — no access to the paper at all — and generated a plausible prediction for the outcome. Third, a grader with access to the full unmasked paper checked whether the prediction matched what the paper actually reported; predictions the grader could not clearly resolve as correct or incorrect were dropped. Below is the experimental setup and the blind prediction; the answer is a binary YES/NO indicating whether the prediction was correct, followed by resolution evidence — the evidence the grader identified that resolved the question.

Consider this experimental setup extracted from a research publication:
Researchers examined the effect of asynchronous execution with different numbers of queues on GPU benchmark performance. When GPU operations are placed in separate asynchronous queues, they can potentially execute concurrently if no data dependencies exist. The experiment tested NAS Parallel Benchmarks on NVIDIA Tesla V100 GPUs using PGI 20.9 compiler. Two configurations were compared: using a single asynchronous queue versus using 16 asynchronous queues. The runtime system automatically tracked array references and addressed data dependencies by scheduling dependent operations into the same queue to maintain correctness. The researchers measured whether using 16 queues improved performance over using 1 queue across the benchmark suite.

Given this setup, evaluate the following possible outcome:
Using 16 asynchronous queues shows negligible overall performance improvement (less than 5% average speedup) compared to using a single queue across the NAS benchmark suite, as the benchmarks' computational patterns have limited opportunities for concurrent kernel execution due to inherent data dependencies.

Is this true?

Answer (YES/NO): YES